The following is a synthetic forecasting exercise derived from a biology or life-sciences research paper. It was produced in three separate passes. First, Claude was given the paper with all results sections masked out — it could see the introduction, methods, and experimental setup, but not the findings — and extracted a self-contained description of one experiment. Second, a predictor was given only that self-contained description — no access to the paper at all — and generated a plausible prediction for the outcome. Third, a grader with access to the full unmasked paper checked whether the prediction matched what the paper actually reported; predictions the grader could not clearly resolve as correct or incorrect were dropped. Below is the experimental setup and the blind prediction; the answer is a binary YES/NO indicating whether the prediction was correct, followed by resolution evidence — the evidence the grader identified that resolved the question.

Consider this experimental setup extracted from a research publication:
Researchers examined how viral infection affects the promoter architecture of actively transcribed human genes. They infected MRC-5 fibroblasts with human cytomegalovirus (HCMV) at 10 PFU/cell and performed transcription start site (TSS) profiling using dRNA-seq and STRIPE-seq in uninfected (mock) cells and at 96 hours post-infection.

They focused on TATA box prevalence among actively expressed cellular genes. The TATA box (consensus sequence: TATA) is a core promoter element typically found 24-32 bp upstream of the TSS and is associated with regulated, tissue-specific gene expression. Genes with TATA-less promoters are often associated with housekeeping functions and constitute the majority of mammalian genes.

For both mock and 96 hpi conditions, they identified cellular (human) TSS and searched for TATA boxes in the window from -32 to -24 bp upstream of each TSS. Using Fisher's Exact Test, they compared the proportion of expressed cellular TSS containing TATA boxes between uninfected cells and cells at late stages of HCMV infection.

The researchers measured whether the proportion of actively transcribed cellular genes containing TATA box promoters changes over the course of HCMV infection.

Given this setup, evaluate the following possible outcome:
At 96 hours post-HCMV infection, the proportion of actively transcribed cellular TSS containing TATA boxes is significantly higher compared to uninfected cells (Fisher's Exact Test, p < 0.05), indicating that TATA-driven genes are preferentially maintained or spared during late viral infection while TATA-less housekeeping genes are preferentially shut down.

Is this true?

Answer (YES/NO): NO